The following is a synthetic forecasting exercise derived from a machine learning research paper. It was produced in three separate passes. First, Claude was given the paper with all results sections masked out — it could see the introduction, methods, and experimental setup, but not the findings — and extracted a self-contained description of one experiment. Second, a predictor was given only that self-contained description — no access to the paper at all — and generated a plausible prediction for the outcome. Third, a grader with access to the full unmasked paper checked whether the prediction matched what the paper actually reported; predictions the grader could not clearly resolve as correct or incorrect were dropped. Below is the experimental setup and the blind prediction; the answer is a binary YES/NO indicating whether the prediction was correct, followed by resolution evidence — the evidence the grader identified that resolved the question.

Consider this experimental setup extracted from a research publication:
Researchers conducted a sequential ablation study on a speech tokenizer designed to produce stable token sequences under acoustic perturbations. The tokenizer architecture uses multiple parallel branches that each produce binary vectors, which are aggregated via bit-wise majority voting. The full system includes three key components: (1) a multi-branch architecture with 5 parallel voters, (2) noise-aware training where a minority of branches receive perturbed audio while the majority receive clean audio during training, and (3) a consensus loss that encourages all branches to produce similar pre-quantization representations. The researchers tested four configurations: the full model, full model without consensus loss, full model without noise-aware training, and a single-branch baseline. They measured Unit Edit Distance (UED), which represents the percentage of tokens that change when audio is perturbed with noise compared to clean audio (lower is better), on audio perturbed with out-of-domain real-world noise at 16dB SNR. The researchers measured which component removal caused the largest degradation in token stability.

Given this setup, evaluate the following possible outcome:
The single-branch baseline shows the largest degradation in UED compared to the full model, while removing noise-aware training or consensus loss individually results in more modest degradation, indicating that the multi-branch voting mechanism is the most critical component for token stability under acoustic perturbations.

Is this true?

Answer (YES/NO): YES